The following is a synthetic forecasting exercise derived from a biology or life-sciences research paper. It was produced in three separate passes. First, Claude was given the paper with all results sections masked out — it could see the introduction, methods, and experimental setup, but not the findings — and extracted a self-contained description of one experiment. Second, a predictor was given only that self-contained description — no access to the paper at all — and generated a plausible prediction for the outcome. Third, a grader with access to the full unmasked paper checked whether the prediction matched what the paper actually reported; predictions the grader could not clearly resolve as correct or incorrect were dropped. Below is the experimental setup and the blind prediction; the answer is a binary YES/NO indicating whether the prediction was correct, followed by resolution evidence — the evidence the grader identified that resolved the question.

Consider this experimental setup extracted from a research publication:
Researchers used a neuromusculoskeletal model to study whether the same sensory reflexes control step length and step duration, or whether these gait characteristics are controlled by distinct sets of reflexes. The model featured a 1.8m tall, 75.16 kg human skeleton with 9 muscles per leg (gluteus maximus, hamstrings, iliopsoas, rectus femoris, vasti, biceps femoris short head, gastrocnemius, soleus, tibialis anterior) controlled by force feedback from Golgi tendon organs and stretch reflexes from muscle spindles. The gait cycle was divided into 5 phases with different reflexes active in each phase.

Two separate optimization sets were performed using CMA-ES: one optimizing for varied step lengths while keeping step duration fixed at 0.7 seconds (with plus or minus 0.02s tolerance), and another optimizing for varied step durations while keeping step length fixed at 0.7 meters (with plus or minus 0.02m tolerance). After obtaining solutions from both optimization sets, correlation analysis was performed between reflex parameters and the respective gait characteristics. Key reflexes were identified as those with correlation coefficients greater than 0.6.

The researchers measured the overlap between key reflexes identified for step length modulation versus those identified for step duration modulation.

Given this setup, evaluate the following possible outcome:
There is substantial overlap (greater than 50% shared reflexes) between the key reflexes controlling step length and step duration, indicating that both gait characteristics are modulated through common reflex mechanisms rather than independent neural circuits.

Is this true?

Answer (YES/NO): YES